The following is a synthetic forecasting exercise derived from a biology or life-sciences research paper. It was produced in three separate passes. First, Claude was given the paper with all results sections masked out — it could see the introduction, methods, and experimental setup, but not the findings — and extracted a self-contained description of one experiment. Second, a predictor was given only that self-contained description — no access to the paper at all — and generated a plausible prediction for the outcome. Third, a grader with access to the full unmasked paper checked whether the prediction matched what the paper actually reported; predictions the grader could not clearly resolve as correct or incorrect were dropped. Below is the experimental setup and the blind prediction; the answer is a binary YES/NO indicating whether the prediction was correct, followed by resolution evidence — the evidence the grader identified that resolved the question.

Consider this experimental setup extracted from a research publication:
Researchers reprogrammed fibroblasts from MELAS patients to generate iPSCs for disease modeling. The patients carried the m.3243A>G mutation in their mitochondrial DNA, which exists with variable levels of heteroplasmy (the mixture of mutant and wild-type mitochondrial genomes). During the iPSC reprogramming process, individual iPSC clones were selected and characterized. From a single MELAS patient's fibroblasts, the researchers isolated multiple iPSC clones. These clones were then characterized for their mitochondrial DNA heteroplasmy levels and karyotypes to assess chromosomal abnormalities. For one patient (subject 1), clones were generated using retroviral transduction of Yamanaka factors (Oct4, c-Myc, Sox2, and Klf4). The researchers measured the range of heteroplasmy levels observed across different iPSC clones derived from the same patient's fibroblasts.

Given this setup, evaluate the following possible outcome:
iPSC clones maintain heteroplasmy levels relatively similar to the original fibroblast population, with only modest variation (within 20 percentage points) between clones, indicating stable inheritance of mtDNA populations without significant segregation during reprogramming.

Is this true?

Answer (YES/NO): NO